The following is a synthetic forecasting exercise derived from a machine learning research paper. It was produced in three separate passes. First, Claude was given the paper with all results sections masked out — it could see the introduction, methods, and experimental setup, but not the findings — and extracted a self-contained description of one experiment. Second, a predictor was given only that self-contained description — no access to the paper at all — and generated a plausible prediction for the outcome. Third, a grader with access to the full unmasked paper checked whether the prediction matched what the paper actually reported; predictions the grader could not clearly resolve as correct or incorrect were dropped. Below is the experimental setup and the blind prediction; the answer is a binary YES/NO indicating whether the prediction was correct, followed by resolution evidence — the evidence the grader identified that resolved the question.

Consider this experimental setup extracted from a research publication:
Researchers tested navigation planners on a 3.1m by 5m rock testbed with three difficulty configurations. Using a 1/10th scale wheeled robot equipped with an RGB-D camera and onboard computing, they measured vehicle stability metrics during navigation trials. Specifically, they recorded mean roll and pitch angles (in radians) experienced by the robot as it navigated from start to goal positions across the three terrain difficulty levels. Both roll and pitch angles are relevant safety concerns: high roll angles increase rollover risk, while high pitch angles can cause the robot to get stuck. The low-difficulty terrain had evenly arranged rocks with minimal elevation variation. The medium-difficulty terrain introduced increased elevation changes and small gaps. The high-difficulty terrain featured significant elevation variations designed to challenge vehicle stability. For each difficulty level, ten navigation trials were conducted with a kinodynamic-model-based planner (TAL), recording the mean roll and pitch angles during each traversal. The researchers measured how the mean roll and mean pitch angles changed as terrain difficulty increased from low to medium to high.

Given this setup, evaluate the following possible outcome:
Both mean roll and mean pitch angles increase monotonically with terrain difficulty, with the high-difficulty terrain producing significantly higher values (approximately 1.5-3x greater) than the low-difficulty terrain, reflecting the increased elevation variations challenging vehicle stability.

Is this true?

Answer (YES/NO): NO